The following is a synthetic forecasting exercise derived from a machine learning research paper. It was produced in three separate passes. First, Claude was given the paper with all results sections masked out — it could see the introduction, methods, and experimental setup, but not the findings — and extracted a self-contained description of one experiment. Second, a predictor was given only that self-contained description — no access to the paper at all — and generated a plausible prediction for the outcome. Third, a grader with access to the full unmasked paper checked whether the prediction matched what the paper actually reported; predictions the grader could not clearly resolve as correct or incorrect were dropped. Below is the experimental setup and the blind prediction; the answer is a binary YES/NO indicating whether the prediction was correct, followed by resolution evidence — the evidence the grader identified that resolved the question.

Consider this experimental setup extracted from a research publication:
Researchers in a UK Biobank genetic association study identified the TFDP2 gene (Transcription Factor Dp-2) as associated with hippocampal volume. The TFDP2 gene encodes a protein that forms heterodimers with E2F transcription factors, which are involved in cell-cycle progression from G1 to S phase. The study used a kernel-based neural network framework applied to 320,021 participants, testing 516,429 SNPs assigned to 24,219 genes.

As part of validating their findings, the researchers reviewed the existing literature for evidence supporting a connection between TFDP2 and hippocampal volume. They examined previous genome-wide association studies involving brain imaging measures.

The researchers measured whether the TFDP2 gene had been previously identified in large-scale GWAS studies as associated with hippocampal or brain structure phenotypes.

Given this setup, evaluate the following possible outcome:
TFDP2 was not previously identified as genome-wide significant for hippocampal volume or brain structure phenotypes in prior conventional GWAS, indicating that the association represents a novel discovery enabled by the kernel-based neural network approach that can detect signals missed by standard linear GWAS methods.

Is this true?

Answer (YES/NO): NO